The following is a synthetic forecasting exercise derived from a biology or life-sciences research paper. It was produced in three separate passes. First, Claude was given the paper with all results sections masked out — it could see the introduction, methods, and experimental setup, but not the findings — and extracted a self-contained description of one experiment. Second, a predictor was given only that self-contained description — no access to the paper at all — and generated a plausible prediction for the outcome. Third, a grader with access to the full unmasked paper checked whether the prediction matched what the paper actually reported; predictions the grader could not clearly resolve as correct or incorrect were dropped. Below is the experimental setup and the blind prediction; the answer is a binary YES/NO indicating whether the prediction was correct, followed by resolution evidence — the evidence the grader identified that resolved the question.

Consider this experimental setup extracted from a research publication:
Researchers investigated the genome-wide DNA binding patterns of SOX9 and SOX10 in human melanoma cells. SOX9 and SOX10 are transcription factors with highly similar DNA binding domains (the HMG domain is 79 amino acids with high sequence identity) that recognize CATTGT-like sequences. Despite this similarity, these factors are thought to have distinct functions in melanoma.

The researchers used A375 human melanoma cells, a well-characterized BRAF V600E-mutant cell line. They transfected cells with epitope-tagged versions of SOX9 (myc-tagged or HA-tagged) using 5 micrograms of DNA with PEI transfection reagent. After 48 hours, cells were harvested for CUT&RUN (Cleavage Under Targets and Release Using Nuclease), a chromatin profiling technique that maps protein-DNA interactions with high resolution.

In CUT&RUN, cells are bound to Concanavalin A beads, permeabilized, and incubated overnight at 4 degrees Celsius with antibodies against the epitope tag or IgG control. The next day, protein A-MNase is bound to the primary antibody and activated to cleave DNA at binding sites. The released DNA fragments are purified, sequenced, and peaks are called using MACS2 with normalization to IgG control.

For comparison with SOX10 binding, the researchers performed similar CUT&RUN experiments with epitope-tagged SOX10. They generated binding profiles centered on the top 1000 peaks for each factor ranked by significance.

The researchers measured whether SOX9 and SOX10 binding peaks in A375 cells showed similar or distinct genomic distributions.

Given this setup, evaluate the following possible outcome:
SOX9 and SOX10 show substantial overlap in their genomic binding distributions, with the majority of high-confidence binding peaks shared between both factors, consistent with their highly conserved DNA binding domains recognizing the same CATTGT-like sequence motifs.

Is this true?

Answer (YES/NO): YES